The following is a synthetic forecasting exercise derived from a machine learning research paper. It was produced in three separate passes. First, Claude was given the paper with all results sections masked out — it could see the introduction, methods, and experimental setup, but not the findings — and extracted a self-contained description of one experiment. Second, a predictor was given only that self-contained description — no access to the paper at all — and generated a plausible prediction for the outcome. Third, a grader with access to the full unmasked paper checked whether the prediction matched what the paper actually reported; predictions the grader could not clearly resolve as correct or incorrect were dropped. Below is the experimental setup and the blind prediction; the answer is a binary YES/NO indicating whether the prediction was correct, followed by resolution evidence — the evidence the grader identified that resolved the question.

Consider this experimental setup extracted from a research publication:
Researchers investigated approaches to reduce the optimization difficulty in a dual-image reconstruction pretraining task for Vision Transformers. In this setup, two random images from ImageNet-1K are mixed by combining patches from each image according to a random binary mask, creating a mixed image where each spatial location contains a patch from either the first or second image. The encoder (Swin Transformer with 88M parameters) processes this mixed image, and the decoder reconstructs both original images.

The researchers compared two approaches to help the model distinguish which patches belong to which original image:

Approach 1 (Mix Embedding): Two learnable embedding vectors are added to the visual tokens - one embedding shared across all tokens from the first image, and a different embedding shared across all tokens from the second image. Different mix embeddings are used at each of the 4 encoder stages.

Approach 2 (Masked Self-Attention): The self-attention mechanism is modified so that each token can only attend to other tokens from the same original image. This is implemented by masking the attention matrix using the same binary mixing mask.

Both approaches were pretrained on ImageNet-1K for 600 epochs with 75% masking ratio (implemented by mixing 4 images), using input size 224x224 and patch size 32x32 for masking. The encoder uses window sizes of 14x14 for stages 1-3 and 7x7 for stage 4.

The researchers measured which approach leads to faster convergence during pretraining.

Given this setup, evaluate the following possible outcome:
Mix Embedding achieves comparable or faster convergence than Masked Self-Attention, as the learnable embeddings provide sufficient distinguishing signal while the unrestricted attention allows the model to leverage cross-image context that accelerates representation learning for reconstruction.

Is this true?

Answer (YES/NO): NO